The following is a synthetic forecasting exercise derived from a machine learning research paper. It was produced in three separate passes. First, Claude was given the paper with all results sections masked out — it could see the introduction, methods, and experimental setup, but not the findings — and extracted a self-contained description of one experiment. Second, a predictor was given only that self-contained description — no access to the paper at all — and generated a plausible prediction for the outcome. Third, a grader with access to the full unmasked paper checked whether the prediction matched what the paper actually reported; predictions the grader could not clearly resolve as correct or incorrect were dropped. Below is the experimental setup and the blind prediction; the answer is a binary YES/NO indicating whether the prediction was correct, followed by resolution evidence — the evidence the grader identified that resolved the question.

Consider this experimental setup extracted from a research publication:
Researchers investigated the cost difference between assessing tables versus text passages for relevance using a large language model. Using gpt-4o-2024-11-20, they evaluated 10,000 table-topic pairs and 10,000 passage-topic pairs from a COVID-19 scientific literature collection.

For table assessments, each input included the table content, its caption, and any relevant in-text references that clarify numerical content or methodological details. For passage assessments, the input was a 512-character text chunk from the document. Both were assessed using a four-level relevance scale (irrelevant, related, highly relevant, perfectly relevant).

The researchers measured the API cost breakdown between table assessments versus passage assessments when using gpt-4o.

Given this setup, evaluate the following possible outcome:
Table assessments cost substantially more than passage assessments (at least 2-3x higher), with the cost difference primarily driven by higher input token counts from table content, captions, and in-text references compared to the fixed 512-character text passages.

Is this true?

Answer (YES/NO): YES